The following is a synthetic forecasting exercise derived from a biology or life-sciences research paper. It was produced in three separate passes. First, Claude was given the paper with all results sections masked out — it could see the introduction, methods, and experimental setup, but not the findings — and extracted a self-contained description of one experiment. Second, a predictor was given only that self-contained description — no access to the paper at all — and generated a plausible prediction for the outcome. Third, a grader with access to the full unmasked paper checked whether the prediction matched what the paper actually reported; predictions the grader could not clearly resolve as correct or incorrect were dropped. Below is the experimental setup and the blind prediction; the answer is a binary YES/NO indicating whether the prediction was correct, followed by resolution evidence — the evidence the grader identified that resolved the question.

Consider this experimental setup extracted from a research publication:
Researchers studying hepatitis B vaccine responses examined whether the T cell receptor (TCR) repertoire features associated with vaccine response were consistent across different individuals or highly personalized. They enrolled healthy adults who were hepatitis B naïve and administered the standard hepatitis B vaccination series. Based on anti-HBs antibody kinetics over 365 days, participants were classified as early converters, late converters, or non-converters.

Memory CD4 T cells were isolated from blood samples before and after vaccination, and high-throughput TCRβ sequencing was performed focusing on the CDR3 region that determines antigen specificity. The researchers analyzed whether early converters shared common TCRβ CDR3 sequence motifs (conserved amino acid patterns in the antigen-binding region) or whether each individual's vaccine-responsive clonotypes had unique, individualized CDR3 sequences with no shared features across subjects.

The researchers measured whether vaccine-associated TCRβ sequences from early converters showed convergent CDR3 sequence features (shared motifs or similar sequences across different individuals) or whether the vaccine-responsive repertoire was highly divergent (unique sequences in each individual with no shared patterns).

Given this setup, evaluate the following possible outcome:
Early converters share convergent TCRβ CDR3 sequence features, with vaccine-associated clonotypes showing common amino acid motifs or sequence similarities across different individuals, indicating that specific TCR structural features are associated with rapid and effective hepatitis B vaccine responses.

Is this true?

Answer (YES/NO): YES